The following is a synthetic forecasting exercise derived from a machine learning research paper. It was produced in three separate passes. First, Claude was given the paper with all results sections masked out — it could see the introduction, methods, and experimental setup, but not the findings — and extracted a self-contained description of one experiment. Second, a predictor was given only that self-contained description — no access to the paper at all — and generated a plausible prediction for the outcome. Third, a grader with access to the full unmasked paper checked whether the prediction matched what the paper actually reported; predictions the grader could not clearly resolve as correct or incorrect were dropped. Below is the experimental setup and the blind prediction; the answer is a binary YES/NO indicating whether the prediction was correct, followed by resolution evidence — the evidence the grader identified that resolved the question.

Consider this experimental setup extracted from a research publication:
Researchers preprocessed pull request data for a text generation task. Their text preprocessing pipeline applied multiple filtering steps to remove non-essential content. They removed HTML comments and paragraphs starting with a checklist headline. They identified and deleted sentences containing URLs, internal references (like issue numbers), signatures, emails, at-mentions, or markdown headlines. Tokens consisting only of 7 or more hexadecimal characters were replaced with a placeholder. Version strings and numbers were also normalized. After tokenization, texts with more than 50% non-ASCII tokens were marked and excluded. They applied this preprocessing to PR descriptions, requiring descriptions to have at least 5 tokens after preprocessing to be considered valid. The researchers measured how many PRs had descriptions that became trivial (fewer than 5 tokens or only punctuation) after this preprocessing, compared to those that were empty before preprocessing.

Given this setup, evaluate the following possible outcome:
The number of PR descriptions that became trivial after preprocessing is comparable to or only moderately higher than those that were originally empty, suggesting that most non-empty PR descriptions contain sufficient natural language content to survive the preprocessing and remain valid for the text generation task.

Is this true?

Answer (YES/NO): NO